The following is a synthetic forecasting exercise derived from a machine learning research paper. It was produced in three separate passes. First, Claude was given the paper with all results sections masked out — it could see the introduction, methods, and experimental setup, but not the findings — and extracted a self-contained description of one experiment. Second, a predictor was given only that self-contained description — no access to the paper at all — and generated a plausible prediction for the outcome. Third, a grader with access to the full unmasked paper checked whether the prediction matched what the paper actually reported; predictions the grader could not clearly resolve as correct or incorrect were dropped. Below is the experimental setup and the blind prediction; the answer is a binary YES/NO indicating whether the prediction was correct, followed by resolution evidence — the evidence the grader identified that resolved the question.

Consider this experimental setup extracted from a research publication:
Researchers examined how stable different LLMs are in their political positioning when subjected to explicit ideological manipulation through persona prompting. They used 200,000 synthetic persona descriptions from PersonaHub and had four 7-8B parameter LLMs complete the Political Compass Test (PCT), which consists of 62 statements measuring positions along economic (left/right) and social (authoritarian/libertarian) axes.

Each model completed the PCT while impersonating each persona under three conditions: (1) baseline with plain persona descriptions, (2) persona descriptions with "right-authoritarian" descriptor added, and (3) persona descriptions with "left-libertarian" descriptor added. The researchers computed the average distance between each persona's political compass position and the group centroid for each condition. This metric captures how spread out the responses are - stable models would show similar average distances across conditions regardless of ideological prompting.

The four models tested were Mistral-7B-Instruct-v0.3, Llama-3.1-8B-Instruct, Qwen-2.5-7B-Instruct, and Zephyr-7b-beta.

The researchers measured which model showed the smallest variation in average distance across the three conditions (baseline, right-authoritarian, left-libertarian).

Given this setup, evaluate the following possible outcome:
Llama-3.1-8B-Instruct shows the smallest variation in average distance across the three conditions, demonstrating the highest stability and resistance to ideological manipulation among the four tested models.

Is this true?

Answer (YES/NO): NO